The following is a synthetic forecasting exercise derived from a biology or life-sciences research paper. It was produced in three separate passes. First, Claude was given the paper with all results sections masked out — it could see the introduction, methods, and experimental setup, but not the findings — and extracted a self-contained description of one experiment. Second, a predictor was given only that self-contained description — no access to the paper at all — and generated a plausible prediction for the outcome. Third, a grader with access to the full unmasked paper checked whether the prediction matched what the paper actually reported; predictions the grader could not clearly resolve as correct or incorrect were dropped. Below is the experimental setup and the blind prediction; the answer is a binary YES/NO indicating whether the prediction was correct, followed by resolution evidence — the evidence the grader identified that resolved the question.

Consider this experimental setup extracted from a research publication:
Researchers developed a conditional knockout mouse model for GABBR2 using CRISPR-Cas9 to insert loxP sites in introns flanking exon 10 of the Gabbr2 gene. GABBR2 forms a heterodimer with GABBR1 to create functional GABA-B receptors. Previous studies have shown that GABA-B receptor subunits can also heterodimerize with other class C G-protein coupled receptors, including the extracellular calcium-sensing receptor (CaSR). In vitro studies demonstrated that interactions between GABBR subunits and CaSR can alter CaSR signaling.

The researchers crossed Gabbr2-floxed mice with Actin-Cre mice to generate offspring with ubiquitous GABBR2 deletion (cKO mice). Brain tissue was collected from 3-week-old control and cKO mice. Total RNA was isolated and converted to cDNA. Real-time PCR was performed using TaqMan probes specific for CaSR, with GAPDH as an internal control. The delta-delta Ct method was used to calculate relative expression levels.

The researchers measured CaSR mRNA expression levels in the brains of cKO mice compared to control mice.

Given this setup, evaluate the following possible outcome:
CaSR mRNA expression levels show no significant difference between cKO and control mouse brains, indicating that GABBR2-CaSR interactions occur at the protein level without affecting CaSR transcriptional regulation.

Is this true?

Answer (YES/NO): YES